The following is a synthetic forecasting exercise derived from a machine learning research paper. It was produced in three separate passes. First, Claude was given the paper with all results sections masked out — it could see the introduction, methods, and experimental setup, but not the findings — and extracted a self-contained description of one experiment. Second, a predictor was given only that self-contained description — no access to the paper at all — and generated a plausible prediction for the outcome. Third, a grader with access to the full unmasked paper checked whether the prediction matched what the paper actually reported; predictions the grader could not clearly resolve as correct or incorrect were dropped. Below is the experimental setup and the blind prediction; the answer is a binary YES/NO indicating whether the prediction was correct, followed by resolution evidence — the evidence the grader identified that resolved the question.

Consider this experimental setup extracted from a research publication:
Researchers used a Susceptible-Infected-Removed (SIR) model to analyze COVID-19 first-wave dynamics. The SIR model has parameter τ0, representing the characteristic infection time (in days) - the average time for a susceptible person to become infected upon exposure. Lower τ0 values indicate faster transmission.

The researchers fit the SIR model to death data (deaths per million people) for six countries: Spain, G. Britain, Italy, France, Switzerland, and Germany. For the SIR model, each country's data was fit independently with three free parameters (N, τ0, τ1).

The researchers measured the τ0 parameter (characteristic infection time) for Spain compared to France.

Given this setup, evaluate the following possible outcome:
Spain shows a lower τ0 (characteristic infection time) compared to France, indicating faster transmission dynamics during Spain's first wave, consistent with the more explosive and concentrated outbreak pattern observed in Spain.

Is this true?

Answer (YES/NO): YES